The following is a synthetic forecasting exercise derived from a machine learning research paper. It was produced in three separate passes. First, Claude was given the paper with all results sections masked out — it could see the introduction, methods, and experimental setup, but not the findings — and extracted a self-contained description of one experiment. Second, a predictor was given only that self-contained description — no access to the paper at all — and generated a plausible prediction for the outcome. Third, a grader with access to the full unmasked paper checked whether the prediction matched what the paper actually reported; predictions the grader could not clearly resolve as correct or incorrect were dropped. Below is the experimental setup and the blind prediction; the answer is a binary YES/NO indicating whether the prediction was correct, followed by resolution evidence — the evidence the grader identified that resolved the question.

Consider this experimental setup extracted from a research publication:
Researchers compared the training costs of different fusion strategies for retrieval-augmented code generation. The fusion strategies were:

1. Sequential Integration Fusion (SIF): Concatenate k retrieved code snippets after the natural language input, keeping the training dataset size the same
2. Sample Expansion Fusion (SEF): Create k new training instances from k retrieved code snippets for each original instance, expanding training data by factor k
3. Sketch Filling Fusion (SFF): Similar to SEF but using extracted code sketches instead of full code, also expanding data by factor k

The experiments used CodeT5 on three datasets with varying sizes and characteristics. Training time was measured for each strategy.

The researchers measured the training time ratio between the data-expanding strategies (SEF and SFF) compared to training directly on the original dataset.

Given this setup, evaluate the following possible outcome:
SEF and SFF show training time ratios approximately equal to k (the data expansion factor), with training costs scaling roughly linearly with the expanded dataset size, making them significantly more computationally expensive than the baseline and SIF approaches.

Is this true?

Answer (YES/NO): NO